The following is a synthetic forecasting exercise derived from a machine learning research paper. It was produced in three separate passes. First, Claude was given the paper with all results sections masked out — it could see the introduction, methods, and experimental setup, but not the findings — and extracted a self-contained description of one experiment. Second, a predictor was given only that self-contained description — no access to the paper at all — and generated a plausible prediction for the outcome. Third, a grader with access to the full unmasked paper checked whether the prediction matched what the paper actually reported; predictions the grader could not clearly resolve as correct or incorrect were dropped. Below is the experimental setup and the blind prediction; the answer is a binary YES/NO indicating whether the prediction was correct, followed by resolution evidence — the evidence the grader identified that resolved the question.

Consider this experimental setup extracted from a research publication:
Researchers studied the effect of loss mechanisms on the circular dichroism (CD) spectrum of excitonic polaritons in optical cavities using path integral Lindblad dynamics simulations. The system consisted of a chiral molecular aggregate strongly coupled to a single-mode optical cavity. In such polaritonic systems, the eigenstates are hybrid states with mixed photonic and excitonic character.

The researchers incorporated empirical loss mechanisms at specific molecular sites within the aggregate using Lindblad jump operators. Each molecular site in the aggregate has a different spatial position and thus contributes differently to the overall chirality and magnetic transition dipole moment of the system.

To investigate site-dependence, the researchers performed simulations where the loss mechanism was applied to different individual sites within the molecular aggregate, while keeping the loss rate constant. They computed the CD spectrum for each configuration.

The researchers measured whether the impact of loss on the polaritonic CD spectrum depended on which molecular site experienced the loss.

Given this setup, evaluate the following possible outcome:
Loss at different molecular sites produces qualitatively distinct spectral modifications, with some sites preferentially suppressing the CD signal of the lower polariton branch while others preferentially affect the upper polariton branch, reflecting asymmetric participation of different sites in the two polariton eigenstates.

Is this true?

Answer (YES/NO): NO